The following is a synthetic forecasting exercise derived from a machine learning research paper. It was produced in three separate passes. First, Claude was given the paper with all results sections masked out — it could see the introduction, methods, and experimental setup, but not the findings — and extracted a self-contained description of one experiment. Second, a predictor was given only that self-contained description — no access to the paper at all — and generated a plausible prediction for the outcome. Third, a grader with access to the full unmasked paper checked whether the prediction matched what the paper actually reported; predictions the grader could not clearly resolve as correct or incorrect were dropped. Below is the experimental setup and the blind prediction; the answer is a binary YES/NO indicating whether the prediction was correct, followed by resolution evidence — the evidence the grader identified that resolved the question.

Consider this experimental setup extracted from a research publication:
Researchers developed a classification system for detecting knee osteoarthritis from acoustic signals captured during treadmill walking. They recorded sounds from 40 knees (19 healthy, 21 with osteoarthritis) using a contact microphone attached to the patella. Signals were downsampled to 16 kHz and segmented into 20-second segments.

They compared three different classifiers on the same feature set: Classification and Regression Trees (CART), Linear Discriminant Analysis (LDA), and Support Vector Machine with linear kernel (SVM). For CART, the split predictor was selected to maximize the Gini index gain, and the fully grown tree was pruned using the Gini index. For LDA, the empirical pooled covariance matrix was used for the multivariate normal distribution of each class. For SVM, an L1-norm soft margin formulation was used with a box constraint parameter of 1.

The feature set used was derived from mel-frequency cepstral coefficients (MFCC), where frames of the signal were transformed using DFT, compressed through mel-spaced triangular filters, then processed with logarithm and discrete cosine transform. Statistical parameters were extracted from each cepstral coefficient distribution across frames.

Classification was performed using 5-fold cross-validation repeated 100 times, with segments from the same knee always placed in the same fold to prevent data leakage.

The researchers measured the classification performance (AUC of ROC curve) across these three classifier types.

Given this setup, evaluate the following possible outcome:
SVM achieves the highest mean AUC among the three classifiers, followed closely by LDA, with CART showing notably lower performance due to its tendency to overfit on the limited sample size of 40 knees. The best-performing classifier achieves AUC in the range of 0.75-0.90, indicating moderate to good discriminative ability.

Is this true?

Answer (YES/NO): NO